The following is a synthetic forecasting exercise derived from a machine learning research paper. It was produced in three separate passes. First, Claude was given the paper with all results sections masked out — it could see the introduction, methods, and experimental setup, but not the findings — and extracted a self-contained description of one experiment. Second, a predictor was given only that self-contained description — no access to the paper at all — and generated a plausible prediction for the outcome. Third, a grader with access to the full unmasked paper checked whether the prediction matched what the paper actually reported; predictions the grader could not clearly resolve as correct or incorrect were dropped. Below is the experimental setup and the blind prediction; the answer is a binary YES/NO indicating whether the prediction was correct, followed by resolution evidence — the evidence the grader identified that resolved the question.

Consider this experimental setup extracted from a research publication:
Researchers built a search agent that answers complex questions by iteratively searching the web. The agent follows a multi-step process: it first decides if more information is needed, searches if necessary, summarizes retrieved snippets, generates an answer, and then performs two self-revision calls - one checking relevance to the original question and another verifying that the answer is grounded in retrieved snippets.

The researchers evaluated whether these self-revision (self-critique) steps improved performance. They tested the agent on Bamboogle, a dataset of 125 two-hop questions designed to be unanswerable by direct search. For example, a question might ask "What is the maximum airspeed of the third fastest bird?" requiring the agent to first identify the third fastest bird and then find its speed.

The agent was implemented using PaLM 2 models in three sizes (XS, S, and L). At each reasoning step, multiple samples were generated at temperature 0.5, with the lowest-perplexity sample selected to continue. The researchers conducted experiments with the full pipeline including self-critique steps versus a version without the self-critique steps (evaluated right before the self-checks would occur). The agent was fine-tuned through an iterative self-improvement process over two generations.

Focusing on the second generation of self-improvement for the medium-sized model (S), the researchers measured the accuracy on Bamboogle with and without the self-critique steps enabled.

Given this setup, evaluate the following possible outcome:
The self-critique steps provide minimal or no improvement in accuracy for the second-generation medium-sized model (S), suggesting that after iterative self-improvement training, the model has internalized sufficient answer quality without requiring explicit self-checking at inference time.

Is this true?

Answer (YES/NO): NO